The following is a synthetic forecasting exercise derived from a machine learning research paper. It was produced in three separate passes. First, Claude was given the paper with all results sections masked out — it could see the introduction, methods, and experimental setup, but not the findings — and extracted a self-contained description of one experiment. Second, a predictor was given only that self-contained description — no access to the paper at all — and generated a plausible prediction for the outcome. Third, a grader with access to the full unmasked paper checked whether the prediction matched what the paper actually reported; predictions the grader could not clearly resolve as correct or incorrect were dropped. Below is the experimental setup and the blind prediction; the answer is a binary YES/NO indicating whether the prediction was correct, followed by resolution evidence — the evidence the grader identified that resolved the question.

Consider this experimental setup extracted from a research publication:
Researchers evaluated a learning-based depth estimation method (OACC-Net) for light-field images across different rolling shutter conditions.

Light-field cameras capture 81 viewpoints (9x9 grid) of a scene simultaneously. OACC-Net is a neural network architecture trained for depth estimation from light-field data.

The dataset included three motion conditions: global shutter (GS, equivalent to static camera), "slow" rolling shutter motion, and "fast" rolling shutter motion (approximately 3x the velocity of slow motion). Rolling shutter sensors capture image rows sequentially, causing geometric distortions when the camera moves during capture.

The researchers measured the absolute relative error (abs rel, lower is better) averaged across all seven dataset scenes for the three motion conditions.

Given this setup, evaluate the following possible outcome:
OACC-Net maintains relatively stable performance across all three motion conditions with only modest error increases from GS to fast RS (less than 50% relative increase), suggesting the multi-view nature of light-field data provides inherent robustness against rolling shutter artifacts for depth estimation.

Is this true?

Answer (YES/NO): NO